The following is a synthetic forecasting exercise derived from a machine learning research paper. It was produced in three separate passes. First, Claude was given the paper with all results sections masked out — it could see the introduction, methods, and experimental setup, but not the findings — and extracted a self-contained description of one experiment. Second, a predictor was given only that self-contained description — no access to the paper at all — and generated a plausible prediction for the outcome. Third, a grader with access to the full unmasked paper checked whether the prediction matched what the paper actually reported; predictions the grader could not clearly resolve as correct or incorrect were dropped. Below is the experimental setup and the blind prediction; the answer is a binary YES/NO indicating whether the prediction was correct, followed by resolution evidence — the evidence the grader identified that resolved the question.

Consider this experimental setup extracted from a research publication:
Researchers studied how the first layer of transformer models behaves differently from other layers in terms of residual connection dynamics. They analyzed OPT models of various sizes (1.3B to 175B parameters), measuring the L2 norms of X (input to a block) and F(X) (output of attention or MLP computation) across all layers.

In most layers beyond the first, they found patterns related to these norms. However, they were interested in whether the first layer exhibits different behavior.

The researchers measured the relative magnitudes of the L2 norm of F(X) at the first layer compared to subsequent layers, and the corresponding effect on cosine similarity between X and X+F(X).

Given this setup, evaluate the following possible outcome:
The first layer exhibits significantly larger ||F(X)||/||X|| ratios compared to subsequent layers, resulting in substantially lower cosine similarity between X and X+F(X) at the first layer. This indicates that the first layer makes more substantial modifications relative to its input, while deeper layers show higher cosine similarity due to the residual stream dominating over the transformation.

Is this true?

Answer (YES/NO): YES